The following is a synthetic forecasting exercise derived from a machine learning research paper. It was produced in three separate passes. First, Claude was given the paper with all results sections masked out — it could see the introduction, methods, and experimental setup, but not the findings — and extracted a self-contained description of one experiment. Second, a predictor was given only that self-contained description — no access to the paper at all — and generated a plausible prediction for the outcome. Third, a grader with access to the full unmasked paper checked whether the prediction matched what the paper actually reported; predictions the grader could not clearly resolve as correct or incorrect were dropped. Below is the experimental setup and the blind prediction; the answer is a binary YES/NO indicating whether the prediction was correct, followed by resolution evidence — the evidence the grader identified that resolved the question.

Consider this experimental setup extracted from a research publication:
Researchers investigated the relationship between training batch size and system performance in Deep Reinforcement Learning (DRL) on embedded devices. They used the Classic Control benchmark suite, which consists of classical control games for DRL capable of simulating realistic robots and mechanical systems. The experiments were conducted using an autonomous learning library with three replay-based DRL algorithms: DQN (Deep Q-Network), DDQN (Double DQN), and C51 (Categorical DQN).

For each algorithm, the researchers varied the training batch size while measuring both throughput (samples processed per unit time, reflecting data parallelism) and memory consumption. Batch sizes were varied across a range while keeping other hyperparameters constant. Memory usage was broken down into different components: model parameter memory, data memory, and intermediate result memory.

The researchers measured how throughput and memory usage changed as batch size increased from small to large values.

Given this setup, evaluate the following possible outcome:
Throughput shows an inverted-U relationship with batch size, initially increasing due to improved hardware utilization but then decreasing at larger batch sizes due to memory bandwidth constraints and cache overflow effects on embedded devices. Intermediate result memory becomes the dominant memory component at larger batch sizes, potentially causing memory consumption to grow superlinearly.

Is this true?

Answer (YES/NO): NO